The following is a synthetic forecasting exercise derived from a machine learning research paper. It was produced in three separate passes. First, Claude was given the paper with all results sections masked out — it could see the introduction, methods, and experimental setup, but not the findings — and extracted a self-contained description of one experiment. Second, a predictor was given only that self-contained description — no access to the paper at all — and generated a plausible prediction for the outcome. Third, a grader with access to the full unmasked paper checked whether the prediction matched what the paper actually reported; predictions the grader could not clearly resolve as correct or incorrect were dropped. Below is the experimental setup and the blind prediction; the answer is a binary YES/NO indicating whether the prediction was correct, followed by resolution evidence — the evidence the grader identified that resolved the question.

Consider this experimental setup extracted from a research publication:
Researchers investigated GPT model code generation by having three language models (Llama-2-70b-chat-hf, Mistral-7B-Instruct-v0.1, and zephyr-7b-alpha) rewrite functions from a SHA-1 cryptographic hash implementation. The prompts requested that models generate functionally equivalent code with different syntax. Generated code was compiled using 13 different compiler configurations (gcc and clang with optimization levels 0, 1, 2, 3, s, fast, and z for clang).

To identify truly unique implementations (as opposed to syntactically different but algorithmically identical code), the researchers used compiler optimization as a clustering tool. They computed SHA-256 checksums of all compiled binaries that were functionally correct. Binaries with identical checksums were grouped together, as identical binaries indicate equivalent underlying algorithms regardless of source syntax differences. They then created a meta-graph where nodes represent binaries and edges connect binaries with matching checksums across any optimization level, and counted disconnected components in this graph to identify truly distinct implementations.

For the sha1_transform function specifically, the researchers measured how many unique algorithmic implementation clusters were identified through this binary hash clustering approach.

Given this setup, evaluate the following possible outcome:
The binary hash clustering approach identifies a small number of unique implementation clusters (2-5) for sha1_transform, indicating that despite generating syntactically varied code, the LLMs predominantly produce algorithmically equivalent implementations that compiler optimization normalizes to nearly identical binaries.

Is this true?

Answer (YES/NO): NO